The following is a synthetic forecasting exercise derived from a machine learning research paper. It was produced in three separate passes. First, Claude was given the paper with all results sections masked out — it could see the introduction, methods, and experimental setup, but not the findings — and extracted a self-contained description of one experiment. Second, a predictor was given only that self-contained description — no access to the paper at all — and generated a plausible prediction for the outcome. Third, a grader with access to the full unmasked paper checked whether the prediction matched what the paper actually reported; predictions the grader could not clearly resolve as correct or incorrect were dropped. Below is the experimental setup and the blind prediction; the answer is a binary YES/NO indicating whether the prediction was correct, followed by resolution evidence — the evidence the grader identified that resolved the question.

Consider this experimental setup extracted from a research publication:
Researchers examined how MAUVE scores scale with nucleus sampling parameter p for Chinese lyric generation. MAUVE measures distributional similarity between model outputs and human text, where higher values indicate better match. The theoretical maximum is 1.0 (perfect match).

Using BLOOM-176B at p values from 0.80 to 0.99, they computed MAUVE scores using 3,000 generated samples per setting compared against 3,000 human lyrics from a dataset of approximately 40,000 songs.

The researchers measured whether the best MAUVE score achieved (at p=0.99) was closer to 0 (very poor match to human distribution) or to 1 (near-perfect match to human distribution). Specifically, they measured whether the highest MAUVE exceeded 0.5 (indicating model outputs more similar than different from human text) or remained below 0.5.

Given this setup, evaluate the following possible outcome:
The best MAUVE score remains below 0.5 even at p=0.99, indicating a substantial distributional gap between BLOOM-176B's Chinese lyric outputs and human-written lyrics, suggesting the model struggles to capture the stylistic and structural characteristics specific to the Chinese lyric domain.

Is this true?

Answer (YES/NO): YES